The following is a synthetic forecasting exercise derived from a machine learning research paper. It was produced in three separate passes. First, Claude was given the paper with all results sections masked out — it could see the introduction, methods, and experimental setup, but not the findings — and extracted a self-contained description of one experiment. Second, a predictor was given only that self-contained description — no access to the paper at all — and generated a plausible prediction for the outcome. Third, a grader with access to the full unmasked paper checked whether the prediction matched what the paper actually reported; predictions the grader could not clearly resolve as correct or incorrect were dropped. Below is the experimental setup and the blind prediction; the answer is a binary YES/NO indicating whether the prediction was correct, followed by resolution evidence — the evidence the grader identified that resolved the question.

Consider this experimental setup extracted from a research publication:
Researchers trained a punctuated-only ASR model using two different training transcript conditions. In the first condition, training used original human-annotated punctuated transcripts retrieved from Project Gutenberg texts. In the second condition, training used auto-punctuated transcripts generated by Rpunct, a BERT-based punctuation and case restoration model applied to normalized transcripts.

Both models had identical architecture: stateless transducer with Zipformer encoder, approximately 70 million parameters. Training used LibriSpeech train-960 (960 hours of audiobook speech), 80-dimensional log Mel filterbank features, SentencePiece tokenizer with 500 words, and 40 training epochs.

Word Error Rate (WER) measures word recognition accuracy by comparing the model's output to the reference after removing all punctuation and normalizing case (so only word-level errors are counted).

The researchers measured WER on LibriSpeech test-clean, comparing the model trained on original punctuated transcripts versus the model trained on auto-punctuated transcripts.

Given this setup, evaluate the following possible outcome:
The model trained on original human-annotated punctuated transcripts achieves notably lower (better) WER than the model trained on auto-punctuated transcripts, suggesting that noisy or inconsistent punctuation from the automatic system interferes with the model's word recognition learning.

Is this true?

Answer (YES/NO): NO